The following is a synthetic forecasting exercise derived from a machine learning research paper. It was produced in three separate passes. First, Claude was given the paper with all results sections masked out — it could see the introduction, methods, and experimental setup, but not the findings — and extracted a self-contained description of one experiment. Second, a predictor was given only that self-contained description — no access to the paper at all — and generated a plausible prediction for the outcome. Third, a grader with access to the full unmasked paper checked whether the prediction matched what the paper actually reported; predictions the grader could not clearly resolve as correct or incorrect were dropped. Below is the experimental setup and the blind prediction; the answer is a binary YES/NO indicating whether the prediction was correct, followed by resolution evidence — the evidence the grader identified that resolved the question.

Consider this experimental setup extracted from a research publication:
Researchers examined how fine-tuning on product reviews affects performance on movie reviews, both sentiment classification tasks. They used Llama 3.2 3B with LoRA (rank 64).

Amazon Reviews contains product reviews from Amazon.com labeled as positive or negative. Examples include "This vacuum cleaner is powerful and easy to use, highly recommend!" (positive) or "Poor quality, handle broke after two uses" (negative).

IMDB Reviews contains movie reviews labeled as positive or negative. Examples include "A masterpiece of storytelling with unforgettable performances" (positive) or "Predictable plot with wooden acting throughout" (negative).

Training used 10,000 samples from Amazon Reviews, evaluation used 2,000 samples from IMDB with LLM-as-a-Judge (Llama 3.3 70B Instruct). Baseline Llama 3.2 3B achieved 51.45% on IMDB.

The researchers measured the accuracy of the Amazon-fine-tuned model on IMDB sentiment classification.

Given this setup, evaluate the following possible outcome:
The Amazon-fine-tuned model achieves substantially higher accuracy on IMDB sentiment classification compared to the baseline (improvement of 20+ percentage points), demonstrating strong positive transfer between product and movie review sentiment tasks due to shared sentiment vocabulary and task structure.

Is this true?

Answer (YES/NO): NO